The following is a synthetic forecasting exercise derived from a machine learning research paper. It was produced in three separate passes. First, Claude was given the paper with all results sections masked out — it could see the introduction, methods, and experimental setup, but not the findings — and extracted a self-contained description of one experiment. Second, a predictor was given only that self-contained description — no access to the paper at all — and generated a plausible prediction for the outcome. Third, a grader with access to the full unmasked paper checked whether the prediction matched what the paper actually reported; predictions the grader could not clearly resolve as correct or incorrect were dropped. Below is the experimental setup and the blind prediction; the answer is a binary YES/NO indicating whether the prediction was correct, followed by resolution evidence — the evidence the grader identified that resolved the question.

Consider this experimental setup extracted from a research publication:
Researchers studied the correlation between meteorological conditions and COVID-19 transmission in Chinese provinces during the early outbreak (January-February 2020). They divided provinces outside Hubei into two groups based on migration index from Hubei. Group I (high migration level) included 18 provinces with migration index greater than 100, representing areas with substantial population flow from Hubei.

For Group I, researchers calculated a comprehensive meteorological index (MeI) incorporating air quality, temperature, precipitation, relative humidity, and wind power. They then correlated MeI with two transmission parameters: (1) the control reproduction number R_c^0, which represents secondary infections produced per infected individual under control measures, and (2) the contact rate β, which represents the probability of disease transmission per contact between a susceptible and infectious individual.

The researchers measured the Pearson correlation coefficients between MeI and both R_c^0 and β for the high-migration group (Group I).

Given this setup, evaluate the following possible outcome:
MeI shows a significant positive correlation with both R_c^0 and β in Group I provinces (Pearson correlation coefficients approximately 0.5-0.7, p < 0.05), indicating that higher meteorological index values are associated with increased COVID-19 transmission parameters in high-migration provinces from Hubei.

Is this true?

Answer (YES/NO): YES